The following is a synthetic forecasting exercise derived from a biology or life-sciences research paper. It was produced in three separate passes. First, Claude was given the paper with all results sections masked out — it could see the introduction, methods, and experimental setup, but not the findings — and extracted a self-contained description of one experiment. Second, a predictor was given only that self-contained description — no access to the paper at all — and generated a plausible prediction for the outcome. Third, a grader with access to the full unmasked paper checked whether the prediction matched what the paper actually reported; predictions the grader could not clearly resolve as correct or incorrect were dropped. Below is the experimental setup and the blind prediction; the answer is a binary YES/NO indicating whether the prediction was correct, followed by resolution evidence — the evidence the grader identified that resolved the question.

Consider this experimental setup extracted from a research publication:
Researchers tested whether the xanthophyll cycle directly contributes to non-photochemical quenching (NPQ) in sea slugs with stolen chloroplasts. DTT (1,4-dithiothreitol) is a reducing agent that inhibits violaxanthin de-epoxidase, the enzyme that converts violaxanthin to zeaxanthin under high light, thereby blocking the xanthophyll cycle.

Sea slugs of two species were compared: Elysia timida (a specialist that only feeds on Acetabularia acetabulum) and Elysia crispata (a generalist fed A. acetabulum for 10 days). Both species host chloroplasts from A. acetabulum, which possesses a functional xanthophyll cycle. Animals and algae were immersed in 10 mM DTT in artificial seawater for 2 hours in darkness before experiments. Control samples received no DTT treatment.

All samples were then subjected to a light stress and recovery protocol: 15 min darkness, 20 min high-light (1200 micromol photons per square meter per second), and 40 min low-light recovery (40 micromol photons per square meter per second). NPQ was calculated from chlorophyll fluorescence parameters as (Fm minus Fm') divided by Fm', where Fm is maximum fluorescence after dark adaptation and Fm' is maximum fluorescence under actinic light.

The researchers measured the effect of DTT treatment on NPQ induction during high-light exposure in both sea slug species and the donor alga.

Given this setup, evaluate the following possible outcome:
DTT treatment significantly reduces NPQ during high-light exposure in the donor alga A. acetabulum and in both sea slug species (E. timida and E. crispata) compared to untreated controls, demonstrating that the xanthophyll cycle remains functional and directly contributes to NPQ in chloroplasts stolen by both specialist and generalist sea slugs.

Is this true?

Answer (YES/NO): NO